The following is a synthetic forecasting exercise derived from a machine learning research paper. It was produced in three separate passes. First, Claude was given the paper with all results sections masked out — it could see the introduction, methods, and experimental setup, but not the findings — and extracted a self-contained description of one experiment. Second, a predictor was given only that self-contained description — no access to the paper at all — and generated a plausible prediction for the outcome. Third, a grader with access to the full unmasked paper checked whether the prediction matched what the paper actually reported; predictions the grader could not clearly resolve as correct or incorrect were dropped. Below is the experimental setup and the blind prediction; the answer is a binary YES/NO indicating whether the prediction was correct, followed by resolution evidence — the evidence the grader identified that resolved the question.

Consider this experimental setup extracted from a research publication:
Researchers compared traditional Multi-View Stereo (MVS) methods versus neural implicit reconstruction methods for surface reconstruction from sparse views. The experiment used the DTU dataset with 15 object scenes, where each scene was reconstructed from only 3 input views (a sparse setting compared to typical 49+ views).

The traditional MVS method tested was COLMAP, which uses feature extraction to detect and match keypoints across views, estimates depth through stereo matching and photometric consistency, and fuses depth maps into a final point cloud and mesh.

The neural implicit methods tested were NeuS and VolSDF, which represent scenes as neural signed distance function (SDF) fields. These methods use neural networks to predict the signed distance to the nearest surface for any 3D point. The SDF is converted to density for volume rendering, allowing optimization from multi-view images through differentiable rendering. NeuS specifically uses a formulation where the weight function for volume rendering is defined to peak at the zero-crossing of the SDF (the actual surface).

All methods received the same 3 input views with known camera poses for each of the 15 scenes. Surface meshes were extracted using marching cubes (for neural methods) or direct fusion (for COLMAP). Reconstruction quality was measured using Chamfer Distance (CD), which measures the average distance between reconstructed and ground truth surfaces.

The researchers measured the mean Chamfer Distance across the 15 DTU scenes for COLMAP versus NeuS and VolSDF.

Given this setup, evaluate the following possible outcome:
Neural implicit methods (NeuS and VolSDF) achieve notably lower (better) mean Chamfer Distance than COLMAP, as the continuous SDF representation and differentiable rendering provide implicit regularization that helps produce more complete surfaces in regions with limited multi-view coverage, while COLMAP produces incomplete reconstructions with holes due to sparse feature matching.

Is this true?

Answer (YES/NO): NO